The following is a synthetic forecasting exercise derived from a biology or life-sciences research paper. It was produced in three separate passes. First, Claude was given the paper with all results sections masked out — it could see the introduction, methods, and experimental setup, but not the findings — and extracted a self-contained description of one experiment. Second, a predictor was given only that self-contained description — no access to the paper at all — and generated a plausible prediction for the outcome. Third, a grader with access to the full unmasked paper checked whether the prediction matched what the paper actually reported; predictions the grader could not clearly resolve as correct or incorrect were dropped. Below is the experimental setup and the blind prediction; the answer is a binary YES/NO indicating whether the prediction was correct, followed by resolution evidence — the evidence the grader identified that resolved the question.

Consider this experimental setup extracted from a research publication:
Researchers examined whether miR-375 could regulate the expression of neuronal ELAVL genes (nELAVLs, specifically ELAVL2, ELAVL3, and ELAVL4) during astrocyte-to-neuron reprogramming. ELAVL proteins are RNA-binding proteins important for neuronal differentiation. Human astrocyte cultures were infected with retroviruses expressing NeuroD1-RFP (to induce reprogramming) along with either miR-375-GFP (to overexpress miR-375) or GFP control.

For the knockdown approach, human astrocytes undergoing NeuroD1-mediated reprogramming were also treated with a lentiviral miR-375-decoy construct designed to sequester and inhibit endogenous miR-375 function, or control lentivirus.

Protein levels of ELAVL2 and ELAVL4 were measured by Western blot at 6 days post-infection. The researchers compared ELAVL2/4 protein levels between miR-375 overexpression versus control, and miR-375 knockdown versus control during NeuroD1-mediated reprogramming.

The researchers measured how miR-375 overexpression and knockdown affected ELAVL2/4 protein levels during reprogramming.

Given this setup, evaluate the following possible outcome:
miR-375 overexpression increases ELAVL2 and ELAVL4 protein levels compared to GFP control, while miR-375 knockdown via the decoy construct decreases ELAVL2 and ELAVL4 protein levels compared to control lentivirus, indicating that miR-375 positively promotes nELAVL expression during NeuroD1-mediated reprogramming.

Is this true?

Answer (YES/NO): NO